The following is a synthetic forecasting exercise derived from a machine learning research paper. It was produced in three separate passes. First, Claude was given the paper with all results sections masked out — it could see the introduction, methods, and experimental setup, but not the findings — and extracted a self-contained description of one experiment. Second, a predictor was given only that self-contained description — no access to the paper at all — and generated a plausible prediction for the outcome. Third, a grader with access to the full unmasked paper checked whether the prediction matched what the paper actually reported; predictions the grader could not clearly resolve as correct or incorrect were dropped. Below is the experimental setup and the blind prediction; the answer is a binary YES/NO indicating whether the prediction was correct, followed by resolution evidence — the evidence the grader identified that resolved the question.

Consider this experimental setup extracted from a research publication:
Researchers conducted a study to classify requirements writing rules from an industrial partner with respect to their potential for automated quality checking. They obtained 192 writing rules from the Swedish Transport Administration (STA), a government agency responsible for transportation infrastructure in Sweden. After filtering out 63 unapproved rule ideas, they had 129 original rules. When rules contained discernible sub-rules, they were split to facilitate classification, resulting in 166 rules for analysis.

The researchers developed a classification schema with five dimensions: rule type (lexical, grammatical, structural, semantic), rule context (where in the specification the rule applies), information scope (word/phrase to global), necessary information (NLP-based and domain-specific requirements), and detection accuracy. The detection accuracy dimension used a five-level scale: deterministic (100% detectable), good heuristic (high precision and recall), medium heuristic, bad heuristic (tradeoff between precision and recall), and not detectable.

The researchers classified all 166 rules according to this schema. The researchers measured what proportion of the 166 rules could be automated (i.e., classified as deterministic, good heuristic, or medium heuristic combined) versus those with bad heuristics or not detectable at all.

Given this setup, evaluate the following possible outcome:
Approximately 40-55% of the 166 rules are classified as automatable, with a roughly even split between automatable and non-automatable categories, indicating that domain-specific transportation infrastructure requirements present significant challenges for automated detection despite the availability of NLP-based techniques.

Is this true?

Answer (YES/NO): NO